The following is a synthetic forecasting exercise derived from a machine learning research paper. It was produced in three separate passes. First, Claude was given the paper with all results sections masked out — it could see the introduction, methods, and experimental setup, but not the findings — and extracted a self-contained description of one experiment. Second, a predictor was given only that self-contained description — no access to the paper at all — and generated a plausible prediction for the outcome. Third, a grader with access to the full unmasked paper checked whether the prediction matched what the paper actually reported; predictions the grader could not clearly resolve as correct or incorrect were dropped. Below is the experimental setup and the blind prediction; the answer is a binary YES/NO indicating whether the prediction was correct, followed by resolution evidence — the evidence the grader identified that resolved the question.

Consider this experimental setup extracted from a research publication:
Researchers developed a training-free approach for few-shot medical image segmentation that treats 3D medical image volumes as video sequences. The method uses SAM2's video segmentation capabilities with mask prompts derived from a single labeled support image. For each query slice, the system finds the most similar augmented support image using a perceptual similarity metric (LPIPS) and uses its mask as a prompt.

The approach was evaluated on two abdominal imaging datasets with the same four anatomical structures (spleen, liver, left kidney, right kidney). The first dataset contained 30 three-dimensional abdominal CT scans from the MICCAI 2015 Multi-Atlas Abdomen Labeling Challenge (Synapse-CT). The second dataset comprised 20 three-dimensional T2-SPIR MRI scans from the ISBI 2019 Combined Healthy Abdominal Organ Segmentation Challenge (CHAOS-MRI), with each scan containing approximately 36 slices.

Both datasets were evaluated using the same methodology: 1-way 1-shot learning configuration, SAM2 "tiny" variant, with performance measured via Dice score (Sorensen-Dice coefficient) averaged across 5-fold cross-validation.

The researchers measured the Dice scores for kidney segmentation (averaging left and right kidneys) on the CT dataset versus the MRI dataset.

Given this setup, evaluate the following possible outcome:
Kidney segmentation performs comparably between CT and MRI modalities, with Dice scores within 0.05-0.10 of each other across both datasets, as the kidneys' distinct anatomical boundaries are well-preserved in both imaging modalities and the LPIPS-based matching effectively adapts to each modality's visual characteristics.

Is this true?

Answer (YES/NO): NO